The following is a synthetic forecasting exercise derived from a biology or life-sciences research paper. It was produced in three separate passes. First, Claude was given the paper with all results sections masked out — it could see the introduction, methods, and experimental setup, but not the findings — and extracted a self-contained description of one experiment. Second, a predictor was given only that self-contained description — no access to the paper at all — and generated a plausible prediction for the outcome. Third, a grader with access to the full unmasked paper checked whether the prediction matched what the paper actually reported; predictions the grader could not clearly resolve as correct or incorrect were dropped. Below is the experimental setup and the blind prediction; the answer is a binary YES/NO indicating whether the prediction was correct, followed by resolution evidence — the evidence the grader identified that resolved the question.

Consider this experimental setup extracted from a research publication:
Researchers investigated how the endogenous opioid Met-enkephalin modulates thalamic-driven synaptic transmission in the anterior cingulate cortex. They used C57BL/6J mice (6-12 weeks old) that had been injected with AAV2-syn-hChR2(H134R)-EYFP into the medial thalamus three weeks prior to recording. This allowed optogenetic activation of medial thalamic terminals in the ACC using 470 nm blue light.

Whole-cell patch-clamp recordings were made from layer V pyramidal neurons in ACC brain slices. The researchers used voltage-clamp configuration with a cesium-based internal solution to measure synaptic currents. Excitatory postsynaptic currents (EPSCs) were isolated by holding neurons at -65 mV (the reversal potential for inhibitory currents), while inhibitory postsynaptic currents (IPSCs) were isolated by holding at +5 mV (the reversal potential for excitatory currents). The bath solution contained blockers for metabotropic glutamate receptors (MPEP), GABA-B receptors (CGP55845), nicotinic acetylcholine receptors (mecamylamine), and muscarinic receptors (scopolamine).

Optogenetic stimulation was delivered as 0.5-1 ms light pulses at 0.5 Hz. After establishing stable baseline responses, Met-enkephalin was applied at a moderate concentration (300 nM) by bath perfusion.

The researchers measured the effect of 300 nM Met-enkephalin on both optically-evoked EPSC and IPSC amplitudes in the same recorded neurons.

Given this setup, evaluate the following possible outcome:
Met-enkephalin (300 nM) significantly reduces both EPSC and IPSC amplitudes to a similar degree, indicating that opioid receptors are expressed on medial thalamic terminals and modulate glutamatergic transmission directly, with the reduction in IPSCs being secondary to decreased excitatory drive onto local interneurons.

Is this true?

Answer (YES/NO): NO